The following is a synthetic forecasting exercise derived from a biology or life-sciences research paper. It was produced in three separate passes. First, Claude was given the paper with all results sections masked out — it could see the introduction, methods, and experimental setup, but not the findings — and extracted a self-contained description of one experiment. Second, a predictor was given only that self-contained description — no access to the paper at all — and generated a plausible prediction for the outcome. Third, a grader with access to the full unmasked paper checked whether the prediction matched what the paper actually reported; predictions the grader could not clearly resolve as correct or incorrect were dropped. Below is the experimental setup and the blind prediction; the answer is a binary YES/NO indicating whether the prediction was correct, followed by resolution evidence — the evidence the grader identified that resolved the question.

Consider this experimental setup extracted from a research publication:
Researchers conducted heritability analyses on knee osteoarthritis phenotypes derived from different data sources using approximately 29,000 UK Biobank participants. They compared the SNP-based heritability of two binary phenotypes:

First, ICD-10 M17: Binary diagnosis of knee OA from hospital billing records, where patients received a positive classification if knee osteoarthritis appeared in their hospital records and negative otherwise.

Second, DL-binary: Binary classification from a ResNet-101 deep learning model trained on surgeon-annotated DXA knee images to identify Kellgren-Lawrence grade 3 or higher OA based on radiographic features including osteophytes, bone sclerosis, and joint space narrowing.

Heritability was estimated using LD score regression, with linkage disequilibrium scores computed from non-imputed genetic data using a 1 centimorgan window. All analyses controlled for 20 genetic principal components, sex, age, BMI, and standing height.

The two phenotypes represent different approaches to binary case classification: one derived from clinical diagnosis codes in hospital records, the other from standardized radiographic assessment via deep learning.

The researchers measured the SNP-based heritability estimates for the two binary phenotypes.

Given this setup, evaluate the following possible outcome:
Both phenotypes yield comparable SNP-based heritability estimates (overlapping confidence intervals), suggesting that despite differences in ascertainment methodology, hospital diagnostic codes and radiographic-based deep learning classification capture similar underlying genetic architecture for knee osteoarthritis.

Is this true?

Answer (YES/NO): YES